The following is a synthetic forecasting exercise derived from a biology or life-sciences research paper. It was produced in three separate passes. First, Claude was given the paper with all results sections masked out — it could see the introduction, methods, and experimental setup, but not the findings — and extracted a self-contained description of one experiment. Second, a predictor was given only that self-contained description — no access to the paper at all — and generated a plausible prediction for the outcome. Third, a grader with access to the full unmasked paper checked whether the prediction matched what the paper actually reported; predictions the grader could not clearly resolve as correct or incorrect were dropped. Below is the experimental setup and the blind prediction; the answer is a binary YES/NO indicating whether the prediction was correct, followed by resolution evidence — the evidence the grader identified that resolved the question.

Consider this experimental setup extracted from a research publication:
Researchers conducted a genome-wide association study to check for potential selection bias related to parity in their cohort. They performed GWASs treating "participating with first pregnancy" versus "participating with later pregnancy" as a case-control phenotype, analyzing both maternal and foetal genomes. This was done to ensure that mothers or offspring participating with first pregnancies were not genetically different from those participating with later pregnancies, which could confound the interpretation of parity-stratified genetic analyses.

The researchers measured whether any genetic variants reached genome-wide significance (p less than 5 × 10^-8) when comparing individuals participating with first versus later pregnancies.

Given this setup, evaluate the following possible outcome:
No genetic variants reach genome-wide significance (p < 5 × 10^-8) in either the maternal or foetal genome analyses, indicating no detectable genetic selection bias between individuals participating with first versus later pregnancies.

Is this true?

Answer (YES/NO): YES